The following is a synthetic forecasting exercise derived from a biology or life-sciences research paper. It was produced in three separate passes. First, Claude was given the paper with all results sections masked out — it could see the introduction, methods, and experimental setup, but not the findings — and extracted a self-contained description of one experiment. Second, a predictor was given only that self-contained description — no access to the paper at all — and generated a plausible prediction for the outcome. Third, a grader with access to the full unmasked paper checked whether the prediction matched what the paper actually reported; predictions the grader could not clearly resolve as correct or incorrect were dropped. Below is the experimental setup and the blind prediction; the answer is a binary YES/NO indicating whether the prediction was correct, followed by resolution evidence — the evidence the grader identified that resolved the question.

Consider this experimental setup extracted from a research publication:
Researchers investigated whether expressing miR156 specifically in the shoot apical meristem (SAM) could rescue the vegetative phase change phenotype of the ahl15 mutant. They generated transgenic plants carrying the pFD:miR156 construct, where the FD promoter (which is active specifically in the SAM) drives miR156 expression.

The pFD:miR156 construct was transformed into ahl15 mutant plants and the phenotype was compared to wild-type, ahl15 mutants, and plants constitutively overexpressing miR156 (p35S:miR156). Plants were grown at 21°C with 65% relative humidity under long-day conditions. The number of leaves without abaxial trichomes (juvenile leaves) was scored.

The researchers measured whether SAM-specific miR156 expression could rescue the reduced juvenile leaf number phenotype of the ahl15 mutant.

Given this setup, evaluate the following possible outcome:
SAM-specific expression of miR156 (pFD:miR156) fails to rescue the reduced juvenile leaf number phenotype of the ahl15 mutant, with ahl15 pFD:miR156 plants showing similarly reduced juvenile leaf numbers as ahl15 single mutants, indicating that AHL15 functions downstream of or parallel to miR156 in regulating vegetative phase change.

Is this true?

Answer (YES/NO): NO